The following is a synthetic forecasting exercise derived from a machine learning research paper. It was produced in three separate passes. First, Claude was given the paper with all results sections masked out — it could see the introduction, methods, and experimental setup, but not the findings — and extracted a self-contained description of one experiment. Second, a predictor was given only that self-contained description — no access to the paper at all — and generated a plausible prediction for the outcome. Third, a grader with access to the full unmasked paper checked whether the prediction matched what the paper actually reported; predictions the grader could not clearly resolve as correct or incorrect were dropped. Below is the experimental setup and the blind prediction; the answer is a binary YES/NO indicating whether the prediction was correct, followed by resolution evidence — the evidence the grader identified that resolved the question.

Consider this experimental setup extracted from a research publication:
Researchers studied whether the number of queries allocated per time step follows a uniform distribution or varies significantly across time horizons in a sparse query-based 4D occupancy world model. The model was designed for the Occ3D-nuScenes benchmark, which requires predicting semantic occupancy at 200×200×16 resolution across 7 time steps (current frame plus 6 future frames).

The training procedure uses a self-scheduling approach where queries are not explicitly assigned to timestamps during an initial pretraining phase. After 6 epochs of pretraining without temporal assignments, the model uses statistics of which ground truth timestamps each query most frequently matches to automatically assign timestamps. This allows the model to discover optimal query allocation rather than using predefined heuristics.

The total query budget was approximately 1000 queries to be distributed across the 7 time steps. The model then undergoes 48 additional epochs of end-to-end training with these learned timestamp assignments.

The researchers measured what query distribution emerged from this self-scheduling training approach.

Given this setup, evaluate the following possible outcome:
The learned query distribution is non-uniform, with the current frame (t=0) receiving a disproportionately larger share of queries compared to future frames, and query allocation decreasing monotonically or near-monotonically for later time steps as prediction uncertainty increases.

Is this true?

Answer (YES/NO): YES